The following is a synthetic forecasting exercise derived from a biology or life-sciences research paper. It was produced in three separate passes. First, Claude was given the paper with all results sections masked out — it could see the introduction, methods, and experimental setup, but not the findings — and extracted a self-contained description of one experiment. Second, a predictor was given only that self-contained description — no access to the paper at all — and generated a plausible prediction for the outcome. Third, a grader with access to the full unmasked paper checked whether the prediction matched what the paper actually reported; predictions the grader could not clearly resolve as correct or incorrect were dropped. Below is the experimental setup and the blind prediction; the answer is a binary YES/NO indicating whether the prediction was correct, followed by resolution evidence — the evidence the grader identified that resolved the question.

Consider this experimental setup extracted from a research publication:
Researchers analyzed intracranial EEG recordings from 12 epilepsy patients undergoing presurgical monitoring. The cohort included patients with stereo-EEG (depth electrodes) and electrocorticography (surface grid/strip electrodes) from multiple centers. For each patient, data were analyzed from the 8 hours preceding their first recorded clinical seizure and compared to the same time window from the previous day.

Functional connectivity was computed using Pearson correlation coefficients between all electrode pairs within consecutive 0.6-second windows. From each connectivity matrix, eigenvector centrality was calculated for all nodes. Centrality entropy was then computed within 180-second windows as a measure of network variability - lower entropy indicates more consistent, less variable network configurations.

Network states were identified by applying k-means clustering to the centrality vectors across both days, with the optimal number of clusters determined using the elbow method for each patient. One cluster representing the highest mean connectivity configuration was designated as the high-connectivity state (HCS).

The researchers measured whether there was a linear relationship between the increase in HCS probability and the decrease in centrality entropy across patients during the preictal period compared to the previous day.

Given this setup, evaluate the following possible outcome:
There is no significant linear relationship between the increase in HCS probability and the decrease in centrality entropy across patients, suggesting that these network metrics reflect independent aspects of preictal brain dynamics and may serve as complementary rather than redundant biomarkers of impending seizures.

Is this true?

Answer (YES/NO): NO